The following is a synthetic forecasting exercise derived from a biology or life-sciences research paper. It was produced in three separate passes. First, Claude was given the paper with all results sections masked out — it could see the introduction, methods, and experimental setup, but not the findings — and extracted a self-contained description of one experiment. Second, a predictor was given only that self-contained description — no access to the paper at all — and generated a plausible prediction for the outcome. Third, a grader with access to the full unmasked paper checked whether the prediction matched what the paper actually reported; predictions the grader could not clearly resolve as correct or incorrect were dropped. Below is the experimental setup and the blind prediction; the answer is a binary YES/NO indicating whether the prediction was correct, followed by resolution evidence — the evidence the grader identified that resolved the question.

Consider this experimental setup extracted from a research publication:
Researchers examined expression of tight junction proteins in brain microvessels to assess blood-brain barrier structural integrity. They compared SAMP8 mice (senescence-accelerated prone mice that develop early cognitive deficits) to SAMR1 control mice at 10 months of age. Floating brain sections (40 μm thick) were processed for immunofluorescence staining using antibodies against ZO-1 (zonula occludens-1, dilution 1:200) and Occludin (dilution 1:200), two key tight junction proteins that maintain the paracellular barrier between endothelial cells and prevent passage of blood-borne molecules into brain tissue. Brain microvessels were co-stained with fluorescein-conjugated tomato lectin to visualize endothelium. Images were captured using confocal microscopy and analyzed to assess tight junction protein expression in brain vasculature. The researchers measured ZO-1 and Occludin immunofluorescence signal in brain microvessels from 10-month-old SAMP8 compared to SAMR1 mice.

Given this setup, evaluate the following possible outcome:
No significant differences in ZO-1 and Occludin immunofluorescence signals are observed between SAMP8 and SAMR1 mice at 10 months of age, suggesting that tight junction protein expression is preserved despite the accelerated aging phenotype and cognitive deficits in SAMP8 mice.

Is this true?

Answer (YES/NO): NO